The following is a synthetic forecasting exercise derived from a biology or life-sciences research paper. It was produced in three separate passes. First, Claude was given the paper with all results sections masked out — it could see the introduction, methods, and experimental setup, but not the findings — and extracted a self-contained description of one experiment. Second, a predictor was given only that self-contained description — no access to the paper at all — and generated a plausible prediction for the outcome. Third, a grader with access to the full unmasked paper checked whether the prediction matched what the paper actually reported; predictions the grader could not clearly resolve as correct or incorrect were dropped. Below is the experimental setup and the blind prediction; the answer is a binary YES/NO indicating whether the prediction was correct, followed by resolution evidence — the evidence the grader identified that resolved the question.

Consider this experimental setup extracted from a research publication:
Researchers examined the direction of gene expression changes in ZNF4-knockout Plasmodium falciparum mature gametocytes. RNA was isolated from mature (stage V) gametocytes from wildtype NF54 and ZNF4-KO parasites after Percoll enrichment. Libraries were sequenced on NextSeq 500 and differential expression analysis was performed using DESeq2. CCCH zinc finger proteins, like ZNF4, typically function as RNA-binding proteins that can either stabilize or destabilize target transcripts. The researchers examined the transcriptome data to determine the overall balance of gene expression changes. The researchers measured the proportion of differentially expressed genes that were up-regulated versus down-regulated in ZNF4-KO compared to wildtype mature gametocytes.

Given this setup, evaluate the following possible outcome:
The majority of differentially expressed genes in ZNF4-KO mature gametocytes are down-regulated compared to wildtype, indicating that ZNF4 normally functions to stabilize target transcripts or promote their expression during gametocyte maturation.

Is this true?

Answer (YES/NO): NO